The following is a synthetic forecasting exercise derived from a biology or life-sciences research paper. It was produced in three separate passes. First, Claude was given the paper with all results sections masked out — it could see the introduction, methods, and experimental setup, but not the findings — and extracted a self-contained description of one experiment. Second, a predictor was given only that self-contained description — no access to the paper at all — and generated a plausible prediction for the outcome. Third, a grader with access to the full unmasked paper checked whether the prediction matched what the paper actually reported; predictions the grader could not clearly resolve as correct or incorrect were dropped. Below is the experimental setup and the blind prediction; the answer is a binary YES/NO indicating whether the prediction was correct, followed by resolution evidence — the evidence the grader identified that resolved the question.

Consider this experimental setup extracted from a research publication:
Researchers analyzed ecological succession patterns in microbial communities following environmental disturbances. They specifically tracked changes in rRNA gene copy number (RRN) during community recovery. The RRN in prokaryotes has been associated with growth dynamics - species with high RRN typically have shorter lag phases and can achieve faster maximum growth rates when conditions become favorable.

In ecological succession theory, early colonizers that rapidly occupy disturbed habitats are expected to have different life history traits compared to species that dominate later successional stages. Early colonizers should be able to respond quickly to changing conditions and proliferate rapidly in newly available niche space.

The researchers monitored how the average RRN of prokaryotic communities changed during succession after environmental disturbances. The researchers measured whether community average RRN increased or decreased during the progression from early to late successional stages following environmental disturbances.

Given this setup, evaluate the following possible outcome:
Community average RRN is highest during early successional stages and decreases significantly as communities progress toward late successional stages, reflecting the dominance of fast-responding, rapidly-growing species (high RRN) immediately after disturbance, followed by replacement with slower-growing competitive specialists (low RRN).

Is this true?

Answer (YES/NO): YES